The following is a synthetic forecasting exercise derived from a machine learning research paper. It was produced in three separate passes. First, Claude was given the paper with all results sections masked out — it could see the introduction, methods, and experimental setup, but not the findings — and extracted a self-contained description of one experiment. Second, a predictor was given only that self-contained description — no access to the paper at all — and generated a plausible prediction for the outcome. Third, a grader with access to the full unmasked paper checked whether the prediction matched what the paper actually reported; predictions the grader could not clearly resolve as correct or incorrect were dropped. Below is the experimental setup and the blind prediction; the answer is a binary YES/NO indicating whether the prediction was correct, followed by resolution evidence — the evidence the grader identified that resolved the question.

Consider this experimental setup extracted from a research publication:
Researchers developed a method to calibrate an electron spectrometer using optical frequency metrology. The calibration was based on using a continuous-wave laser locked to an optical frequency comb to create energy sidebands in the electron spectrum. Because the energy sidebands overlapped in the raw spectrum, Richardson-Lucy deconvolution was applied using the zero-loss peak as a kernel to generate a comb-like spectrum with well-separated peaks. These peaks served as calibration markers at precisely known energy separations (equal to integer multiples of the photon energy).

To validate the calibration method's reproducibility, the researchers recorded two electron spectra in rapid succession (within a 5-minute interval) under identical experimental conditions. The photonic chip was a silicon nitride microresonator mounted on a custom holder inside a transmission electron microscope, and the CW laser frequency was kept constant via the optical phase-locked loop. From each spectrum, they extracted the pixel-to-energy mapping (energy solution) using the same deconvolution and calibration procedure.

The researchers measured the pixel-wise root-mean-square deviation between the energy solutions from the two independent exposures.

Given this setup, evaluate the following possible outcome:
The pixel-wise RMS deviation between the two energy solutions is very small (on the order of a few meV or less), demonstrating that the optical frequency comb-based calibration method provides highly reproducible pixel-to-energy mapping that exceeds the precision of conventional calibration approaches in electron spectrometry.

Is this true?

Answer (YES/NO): NO